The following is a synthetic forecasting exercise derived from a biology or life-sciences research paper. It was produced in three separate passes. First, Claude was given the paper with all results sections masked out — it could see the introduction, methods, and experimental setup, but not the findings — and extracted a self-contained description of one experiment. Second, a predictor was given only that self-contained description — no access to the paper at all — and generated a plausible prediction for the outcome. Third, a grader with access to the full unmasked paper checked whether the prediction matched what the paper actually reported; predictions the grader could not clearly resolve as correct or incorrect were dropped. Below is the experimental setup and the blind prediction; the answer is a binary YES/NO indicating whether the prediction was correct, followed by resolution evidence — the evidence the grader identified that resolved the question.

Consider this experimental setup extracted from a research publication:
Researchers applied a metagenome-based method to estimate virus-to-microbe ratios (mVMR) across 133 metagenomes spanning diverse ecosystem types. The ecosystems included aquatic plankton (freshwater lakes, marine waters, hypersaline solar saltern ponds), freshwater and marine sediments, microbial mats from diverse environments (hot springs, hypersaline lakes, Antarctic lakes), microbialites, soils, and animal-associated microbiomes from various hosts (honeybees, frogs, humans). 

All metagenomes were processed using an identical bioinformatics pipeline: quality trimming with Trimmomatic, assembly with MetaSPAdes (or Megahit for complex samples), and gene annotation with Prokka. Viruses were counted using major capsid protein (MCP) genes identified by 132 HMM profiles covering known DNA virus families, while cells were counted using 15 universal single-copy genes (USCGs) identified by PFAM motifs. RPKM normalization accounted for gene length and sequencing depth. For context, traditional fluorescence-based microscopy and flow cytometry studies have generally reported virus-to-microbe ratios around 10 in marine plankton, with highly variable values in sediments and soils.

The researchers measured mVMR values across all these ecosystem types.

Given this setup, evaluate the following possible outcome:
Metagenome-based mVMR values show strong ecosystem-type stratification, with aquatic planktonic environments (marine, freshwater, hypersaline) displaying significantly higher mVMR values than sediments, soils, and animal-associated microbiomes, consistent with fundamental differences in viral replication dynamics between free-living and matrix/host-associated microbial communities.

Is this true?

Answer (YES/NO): YES